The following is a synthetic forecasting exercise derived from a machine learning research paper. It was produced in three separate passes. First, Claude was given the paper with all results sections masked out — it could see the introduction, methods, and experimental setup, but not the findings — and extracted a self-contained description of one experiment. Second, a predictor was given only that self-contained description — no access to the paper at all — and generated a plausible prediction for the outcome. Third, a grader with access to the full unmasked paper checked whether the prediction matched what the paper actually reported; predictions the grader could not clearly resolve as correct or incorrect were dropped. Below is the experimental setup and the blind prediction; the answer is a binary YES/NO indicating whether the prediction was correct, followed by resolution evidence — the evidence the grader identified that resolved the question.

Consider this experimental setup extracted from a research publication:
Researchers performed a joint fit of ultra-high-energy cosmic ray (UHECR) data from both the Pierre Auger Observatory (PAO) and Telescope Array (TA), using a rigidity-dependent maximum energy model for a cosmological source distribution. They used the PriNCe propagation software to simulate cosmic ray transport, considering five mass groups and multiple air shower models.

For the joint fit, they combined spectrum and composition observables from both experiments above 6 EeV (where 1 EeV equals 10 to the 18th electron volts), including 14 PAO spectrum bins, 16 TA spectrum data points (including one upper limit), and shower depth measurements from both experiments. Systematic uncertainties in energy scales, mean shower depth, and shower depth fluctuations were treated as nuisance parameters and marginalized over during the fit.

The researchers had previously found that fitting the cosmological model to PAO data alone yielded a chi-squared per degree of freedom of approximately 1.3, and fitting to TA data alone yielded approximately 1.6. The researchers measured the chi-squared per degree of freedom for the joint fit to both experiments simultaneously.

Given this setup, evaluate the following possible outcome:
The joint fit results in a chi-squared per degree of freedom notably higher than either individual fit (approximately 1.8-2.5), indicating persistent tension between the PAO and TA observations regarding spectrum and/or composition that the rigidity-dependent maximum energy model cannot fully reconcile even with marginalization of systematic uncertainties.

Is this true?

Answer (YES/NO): YES